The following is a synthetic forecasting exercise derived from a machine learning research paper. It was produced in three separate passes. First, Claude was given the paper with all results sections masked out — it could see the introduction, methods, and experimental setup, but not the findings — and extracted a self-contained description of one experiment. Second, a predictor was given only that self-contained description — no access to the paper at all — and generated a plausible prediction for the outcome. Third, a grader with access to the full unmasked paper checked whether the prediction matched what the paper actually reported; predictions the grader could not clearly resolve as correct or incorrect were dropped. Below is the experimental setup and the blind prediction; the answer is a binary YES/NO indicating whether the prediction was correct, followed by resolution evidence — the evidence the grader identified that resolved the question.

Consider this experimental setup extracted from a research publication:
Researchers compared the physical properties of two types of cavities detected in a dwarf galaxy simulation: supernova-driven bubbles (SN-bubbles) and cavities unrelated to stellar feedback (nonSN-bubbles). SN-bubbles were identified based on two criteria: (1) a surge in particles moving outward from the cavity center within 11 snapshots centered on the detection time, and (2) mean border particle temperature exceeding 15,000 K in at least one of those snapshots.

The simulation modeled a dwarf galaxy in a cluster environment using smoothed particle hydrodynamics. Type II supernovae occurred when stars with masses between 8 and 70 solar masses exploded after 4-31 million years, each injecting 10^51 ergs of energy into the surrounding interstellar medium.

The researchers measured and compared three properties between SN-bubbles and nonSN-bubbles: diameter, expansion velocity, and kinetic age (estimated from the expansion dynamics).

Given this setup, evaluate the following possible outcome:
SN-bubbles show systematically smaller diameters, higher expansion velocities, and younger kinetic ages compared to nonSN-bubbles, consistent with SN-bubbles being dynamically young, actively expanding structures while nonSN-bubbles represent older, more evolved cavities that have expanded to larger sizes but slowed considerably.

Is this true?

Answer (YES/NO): YES